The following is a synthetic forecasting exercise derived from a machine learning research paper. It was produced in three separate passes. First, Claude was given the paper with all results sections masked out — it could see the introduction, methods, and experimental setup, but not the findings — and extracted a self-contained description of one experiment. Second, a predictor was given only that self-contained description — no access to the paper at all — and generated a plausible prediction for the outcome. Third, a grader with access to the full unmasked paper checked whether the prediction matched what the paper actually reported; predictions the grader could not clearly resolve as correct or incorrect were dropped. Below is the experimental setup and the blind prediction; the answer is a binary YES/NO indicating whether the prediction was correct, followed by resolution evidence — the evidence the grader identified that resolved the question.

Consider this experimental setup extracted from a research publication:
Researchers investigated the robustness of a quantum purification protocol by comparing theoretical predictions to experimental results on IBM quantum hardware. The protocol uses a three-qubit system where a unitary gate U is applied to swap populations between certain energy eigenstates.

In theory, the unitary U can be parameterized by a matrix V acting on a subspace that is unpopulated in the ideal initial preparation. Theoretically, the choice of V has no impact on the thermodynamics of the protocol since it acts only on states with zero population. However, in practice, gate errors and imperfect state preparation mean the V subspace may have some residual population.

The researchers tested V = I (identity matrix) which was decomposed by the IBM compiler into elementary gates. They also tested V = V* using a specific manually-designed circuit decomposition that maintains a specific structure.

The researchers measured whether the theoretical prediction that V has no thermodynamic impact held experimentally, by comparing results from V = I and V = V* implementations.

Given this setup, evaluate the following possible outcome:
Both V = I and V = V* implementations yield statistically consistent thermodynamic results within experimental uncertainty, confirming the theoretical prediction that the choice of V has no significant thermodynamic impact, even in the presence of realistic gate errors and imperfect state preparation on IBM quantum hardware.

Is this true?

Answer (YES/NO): NO